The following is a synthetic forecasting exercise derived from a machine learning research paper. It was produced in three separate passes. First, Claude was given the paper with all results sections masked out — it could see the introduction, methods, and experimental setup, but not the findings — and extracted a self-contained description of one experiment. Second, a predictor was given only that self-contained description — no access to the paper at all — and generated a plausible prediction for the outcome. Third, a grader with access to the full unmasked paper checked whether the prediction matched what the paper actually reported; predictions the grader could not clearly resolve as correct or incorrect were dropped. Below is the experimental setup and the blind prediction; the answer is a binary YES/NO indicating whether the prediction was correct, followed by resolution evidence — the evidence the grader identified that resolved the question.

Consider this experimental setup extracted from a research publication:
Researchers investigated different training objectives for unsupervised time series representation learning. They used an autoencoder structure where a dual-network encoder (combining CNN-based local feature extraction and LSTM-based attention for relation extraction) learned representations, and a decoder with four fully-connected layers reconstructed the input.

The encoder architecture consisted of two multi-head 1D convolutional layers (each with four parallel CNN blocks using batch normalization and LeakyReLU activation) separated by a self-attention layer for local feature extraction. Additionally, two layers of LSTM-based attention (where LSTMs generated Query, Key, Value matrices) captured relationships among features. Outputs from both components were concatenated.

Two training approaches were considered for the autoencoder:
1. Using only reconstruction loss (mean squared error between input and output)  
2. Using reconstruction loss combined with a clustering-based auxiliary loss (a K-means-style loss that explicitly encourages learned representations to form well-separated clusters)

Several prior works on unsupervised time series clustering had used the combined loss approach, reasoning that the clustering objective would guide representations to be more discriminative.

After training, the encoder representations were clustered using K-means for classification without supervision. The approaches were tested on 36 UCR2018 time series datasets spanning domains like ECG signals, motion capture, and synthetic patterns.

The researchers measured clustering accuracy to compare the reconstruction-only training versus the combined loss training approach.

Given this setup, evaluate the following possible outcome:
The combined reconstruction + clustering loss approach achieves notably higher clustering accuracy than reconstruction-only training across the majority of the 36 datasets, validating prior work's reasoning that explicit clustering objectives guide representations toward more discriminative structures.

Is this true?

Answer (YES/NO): YES